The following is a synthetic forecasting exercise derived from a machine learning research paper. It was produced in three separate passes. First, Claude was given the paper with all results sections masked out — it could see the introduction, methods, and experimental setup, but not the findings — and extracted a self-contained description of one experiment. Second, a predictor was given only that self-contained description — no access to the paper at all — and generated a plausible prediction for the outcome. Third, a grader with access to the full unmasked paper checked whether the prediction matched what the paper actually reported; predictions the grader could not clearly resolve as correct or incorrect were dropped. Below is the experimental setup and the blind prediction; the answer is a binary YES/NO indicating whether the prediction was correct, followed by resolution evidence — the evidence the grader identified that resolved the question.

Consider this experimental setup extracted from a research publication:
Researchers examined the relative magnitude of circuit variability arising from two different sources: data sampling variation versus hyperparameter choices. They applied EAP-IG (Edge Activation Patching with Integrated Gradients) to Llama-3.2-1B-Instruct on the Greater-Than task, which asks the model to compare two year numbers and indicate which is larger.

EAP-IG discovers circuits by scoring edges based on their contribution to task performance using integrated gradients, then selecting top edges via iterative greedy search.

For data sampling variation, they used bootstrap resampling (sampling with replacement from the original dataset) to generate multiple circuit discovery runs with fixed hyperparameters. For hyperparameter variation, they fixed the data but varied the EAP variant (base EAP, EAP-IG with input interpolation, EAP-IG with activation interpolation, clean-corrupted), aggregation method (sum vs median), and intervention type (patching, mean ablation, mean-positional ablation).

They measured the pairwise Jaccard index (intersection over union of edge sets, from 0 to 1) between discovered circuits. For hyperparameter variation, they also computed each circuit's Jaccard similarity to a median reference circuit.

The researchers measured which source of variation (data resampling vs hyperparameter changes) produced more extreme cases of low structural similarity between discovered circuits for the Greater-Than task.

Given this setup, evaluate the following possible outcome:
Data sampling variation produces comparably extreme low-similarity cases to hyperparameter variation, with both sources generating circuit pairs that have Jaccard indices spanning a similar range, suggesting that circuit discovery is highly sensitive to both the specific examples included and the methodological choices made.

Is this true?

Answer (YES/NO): NO